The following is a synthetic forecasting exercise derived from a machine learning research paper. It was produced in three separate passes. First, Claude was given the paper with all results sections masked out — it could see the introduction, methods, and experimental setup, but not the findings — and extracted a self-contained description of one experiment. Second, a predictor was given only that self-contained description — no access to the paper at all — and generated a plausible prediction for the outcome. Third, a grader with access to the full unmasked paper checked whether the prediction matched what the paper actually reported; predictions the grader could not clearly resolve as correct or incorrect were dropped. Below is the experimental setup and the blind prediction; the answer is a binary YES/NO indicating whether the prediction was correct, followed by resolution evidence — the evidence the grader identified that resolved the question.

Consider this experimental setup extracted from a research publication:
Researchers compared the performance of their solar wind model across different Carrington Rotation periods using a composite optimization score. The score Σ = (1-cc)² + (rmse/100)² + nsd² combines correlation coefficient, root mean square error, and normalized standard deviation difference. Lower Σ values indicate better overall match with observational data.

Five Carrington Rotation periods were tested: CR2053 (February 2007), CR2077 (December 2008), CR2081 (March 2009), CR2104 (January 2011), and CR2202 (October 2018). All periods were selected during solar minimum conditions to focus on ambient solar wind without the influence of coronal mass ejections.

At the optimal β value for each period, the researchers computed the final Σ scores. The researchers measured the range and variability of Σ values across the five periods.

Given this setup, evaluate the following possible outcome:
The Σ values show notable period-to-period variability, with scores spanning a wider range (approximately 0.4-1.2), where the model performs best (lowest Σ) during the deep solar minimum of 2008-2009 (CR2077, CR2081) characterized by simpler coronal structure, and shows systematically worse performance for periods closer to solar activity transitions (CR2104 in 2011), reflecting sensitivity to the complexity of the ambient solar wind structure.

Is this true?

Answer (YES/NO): NO